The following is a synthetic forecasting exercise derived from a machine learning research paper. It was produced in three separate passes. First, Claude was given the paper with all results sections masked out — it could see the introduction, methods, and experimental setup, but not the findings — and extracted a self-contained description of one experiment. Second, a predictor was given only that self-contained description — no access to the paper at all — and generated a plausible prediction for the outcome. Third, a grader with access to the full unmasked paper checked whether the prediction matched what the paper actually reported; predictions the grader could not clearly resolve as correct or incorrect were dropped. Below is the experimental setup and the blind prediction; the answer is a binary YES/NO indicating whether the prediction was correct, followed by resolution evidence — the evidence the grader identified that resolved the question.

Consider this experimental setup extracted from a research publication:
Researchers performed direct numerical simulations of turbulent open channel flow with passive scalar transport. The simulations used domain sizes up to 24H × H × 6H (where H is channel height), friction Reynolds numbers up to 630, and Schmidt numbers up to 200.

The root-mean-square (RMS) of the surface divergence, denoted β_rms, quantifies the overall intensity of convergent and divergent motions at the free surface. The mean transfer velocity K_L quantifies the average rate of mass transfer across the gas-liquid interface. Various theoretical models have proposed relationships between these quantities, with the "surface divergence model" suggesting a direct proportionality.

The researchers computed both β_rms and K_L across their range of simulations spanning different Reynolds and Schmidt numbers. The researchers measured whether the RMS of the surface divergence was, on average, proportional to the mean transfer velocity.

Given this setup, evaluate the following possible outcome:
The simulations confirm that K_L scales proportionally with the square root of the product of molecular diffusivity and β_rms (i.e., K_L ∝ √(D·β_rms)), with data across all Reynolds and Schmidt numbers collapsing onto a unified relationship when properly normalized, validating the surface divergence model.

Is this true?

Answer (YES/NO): YES